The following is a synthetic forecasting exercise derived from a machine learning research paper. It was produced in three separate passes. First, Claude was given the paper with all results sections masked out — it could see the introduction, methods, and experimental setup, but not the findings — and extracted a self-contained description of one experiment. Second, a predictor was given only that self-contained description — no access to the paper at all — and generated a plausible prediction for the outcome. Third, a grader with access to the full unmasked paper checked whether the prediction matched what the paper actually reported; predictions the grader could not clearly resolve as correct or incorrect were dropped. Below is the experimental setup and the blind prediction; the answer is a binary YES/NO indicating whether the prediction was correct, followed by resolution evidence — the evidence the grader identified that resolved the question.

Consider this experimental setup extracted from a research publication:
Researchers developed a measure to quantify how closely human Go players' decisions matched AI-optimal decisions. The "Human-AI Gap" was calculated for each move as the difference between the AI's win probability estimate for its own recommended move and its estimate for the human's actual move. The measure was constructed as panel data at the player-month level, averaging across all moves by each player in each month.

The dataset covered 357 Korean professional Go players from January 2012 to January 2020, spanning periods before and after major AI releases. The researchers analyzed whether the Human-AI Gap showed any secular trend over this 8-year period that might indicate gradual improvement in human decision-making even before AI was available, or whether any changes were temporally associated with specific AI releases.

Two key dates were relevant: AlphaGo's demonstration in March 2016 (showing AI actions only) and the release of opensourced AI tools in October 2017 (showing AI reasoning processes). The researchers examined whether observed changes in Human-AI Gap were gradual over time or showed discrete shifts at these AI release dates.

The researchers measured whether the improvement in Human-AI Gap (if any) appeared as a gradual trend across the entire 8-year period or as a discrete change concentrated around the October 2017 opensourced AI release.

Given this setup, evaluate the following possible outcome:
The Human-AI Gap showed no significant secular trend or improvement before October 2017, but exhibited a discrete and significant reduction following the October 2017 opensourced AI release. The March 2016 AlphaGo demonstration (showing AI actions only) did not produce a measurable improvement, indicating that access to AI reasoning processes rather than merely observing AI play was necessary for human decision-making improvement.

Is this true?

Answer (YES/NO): YES